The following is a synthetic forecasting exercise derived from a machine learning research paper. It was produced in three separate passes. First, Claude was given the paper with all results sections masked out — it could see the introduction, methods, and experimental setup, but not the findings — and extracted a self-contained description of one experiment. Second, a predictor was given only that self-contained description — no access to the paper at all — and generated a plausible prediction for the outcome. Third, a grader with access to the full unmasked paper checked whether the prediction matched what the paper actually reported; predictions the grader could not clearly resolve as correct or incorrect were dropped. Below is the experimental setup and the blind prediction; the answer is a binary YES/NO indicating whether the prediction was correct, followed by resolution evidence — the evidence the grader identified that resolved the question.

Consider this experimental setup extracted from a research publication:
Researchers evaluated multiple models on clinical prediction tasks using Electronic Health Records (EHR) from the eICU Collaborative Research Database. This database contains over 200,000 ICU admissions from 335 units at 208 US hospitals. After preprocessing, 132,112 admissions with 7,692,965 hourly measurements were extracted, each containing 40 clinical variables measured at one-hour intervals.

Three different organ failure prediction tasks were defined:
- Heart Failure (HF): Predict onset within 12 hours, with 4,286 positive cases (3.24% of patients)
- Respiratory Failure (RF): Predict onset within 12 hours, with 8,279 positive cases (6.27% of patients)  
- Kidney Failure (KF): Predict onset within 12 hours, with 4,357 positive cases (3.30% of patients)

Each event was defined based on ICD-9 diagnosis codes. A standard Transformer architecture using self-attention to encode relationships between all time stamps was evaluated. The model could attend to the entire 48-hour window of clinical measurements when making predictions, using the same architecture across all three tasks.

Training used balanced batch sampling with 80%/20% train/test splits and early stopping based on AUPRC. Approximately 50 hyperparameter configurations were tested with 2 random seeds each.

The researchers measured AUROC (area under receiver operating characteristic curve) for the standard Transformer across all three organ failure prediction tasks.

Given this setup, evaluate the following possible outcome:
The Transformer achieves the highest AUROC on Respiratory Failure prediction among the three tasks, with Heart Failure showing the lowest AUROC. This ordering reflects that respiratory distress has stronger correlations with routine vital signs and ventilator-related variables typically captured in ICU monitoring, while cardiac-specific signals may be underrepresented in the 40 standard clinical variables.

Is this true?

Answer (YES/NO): NO